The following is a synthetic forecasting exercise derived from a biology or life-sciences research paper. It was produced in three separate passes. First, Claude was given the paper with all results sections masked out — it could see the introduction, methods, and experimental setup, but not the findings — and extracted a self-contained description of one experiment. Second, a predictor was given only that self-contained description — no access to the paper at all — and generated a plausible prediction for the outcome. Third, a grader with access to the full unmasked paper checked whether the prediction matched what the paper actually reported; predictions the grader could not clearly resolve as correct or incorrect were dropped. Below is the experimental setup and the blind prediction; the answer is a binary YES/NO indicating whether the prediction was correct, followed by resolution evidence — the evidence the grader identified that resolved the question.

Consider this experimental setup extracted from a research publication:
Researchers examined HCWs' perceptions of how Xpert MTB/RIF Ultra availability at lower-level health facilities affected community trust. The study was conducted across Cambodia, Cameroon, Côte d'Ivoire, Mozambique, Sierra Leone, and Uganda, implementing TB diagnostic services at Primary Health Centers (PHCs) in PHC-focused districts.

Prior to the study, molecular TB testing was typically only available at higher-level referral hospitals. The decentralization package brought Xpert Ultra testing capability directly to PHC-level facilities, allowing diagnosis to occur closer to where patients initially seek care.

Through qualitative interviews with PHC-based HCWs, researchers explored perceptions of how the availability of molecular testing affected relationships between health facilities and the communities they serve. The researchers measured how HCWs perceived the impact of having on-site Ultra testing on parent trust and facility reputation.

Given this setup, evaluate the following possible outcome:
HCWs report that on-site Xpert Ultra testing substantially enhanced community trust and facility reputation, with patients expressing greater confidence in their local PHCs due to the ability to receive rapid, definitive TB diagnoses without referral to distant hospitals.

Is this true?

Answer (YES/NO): YES